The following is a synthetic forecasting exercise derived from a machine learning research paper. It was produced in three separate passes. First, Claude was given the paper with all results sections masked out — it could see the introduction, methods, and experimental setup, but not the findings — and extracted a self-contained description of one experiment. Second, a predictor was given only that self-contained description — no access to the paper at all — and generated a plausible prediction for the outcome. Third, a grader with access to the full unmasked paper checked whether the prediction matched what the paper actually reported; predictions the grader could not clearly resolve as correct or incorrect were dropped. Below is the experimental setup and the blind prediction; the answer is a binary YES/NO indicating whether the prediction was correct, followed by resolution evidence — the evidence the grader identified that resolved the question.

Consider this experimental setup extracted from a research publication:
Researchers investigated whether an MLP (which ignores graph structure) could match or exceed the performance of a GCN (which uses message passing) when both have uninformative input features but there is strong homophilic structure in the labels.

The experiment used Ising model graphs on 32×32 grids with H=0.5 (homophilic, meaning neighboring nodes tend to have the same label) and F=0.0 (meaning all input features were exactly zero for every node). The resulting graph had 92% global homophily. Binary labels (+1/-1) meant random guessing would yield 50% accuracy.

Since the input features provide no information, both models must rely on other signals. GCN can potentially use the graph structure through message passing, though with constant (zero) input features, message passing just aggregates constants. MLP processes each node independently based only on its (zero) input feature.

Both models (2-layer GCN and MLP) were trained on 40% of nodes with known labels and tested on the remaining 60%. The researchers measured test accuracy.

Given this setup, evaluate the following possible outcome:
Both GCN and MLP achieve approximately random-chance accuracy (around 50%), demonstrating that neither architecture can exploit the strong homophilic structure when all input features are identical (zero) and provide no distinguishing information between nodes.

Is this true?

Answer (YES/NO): NO